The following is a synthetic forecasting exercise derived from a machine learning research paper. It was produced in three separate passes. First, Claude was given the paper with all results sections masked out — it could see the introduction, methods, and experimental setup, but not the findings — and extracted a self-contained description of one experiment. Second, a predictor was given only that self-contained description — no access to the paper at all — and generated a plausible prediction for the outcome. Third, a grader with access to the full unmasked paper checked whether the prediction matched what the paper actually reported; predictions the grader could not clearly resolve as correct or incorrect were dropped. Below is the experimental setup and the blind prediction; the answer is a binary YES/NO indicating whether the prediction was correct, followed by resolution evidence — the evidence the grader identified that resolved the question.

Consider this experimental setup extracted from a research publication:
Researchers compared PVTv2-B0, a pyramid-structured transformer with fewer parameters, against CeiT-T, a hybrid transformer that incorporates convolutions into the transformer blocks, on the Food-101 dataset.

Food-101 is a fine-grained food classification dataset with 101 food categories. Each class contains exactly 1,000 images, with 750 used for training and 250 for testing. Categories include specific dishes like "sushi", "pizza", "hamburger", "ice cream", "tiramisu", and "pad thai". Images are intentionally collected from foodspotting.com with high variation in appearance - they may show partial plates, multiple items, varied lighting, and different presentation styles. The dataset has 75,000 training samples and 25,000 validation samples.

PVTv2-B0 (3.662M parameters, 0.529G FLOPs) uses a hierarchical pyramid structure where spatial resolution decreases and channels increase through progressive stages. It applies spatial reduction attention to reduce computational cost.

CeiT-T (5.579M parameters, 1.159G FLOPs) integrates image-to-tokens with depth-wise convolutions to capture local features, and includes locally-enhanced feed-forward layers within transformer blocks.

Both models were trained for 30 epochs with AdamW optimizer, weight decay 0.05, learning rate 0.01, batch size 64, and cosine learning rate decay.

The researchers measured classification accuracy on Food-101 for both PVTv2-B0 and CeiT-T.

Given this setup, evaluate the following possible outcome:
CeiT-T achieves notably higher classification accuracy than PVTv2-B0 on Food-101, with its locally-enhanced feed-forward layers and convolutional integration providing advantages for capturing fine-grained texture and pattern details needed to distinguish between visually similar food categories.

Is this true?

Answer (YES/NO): YES